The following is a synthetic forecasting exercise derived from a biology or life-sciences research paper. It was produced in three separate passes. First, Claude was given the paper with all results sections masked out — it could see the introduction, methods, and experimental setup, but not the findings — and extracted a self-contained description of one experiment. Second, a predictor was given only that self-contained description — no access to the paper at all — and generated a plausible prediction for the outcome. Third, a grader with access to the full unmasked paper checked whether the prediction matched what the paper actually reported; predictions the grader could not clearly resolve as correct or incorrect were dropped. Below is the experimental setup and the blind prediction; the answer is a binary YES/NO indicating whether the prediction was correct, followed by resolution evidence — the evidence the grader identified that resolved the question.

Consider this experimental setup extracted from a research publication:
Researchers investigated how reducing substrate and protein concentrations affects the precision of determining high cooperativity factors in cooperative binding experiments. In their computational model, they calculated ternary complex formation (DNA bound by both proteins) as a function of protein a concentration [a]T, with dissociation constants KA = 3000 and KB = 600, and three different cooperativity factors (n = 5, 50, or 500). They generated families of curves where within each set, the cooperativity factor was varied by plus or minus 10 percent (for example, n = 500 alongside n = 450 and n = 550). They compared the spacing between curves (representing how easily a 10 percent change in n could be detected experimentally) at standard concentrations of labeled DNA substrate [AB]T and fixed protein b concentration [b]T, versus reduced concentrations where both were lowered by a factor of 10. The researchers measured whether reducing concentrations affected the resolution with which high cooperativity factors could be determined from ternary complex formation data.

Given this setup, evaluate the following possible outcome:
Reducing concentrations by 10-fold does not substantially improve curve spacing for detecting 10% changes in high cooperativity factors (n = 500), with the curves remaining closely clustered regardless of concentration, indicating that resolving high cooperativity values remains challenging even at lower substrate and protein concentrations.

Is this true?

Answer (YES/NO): NO